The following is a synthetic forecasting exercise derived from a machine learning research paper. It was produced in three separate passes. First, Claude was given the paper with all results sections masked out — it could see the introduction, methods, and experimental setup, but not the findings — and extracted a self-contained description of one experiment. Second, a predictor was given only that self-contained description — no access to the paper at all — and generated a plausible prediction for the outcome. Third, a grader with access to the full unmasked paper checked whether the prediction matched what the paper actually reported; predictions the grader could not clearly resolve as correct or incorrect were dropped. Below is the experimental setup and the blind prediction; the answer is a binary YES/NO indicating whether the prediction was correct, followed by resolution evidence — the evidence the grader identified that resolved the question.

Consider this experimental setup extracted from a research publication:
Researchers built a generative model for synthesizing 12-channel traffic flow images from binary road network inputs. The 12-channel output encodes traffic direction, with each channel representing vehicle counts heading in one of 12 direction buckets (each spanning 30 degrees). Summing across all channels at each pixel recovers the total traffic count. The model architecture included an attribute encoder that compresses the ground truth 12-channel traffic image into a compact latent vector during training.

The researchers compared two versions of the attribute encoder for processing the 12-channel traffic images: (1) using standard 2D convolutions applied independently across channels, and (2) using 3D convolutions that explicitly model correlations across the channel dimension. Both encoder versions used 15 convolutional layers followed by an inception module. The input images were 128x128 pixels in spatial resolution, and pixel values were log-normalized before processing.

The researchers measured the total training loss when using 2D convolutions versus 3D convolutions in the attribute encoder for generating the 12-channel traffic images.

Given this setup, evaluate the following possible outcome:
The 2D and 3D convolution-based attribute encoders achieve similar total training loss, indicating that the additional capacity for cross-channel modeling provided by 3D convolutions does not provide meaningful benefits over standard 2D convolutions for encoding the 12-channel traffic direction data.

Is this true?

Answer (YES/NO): NO